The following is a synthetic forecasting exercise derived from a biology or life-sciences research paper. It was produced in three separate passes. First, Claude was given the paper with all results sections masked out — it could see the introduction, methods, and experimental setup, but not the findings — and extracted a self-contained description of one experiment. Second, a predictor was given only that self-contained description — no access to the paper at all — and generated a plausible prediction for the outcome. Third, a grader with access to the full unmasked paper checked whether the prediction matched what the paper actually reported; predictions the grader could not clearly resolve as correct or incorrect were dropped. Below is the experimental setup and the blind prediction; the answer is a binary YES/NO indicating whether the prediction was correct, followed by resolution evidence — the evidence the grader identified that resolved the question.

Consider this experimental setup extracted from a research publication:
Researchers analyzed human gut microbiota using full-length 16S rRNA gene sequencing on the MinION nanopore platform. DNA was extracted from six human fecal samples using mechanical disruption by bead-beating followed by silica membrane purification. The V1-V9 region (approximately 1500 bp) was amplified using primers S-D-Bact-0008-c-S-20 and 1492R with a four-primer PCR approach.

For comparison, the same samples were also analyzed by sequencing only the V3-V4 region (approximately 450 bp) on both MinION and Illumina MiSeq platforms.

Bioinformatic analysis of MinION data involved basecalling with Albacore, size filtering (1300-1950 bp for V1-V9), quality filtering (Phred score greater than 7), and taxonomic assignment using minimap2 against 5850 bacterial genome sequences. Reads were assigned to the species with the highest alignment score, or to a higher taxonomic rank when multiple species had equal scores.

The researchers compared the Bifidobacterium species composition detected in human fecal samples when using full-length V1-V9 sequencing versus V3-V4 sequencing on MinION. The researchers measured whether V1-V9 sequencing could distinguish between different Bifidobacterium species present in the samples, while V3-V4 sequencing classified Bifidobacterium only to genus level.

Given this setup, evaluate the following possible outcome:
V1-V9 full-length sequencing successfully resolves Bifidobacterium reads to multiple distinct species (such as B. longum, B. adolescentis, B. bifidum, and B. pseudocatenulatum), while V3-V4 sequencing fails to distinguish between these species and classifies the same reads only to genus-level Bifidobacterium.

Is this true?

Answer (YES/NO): NO